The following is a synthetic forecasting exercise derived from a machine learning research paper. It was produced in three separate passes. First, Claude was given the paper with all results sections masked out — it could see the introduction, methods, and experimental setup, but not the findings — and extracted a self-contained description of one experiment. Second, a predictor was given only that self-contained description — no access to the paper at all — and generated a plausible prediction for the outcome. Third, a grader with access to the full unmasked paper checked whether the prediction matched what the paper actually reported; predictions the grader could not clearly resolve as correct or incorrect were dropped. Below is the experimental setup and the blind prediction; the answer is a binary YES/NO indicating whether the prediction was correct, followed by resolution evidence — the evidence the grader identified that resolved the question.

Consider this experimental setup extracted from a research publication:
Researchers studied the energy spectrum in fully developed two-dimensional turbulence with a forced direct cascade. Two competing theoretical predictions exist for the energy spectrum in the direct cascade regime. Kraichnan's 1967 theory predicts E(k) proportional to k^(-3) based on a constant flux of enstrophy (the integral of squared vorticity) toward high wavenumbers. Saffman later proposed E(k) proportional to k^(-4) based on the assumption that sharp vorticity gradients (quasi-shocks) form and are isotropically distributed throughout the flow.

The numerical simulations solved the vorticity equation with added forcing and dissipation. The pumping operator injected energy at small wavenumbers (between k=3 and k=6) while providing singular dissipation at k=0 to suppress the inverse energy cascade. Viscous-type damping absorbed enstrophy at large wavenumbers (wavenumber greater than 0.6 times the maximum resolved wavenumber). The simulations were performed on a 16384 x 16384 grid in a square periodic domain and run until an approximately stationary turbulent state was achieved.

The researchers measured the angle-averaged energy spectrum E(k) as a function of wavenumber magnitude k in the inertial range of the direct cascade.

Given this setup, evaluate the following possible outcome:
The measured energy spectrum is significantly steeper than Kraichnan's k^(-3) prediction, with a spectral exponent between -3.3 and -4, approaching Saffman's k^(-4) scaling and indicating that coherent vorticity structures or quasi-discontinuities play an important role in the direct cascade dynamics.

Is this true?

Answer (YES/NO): NO